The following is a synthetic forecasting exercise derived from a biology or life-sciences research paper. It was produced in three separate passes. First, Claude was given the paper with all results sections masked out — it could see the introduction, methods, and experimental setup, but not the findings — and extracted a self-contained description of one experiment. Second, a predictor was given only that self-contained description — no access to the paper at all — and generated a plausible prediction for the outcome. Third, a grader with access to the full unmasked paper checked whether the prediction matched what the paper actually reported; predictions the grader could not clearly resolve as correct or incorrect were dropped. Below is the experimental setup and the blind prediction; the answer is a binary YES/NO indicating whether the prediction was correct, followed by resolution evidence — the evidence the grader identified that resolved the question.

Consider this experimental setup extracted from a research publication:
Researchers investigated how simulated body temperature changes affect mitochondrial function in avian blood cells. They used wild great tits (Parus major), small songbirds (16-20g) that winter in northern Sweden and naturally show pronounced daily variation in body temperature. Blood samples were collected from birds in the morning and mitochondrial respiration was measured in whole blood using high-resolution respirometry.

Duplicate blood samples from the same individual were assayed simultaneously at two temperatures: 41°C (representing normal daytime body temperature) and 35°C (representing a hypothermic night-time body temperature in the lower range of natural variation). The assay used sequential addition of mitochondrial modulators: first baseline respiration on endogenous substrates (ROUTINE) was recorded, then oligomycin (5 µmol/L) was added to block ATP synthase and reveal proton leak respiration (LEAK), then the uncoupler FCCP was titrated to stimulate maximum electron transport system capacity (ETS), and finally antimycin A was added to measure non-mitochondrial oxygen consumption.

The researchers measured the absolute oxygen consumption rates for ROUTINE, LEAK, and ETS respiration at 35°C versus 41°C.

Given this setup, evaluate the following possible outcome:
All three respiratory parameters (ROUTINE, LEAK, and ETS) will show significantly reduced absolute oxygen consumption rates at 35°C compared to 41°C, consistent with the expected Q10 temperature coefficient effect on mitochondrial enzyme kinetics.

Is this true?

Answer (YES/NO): NO